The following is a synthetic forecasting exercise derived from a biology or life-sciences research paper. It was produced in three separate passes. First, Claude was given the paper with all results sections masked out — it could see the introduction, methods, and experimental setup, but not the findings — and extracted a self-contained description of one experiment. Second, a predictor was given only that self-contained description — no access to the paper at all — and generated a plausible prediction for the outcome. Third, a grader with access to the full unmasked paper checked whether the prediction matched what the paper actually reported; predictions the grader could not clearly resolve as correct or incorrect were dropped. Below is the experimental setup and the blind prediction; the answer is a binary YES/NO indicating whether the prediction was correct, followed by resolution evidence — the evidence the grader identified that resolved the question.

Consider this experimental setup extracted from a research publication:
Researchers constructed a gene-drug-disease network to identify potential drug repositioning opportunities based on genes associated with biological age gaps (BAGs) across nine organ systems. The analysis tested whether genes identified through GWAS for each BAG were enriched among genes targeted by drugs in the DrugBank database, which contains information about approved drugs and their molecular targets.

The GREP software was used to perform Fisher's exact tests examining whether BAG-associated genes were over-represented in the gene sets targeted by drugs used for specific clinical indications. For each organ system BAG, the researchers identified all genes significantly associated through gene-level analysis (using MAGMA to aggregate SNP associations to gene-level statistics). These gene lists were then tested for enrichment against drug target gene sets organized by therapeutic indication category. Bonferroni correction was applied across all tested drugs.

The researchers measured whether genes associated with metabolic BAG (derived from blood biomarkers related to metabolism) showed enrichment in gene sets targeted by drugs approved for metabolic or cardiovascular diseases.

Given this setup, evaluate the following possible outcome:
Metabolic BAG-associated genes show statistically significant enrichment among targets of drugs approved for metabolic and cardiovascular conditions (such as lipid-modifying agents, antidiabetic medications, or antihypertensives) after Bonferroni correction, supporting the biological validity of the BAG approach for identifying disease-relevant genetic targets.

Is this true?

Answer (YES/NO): NO